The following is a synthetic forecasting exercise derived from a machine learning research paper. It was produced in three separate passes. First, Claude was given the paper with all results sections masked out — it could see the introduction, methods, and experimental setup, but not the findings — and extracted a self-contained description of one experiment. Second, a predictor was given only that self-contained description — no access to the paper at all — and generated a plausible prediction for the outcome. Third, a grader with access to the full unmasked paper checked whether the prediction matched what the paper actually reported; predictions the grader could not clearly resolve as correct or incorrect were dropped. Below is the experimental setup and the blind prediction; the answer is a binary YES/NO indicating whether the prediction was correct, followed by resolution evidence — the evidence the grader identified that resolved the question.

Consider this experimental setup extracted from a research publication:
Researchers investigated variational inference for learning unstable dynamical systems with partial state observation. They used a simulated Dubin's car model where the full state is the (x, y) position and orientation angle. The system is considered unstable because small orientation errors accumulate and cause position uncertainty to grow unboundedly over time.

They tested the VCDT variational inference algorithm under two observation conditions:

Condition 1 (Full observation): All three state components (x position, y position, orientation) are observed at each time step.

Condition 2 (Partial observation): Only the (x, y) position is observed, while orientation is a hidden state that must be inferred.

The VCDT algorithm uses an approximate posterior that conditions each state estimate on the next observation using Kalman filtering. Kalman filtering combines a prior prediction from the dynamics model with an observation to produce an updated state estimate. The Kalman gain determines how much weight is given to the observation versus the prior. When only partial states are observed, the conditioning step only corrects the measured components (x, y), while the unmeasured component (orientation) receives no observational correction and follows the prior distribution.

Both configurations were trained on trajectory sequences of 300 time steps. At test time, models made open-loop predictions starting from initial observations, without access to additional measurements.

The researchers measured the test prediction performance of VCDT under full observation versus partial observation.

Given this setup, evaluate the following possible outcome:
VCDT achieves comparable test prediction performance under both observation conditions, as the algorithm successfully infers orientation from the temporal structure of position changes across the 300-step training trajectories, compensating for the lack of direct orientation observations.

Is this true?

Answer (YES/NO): NO